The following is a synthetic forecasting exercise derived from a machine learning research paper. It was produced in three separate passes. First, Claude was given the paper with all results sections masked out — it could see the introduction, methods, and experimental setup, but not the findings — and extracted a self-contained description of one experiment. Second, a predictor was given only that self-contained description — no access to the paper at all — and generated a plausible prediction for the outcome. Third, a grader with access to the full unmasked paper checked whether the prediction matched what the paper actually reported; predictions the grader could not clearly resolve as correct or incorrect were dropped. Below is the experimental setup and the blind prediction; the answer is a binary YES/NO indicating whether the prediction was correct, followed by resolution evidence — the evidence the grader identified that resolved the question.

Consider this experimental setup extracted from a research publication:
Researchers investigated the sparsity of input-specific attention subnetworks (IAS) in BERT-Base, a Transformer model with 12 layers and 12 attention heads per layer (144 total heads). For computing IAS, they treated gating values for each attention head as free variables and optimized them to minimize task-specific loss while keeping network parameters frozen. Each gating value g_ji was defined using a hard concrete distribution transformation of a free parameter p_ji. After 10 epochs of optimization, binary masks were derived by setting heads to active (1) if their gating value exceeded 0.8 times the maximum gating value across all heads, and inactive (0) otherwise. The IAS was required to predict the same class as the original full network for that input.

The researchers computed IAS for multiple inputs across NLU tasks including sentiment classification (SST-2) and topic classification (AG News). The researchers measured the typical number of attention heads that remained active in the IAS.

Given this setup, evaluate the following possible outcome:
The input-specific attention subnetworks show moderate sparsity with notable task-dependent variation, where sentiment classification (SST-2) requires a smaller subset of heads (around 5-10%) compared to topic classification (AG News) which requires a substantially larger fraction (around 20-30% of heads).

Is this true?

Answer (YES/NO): NO